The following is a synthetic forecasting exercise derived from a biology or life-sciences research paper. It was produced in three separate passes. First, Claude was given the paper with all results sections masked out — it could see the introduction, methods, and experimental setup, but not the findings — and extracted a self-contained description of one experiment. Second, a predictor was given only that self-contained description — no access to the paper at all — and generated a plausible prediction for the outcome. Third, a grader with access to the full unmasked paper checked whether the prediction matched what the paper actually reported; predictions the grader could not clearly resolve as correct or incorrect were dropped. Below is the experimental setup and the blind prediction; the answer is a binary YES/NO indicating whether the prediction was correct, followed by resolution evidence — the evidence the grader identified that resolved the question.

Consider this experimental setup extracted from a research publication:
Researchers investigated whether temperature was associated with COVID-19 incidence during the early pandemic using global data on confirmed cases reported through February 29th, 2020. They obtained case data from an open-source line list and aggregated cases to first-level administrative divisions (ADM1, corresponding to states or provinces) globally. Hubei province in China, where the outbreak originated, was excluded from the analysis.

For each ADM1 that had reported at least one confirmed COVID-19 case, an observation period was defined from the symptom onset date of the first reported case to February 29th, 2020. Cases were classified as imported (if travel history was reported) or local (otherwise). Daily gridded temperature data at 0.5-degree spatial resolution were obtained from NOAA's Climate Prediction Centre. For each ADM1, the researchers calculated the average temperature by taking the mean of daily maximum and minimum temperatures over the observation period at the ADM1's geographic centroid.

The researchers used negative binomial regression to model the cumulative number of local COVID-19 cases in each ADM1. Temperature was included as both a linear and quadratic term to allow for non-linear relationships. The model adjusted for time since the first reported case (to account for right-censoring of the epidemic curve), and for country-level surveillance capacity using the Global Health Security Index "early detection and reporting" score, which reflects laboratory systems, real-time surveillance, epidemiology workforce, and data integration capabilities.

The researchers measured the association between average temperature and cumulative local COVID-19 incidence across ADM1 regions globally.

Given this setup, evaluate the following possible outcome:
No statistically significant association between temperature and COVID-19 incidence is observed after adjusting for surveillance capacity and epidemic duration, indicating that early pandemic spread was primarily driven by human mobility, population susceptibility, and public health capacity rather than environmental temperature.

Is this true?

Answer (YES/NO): NO